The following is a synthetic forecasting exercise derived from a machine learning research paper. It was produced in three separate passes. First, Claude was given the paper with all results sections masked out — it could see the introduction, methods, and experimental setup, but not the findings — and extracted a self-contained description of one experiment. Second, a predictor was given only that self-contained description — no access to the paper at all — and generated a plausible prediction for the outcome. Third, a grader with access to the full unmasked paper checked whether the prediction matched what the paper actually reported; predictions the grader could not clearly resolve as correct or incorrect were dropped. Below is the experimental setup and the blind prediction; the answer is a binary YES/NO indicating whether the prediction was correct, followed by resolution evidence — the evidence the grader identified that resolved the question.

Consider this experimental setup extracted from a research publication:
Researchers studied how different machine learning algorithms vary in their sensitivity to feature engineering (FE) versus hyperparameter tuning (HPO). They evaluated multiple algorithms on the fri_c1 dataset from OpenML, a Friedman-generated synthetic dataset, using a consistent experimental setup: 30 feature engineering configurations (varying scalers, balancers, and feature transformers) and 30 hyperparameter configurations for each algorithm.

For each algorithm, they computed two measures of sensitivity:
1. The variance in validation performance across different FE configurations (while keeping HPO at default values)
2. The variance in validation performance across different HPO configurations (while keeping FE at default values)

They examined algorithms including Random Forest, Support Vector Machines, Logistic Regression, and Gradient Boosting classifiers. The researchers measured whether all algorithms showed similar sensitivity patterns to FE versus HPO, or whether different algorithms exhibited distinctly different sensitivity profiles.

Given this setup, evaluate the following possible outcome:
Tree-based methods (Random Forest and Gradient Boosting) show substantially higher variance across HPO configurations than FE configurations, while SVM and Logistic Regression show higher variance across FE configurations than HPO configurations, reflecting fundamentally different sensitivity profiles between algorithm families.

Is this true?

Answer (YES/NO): NO